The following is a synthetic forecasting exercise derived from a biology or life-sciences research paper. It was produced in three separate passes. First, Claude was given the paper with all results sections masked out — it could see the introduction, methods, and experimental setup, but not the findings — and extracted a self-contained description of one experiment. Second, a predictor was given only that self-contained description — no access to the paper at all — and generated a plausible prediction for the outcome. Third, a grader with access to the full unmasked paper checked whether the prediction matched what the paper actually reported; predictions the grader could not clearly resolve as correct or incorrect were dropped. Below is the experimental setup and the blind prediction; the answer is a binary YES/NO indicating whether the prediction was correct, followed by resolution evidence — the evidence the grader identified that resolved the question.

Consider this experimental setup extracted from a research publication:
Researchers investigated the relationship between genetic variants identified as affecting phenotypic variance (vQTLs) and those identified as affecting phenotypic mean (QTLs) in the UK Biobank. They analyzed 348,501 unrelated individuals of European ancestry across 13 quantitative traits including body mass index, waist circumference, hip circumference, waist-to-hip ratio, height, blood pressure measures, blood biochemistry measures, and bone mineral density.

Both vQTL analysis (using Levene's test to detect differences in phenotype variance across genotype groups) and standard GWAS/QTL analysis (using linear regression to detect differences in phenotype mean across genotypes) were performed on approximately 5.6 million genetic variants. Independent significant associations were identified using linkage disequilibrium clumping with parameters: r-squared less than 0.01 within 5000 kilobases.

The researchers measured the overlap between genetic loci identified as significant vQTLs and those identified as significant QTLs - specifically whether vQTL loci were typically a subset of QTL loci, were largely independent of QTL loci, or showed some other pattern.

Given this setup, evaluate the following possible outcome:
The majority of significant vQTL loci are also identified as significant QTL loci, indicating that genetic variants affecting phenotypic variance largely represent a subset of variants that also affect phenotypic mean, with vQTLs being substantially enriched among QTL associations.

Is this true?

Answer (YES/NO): YES